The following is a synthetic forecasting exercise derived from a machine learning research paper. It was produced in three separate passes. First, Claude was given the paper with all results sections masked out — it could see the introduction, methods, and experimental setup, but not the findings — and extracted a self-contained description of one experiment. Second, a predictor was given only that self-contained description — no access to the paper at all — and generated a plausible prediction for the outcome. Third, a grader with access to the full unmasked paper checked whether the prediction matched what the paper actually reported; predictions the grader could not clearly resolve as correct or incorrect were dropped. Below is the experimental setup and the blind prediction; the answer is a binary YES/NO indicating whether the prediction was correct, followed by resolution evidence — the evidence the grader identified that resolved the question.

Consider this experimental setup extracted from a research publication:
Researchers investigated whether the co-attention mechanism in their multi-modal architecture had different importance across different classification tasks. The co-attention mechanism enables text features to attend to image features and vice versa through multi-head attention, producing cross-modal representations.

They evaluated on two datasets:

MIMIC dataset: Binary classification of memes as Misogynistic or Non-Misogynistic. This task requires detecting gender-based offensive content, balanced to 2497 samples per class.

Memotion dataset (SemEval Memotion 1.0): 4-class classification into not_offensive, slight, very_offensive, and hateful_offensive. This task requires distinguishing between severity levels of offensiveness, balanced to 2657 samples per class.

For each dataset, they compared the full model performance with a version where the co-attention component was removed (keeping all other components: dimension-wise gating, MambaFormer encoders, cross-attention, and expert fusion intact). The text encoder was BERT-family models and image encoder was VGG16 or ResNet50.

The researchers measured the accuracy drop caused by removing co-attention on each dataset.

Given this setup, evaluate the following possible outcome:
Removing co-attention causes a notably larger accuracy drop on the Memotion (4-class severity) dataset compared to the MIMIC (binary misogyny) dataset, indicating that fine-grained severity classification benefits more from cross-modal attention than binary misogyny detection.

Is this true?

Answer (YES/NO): YES